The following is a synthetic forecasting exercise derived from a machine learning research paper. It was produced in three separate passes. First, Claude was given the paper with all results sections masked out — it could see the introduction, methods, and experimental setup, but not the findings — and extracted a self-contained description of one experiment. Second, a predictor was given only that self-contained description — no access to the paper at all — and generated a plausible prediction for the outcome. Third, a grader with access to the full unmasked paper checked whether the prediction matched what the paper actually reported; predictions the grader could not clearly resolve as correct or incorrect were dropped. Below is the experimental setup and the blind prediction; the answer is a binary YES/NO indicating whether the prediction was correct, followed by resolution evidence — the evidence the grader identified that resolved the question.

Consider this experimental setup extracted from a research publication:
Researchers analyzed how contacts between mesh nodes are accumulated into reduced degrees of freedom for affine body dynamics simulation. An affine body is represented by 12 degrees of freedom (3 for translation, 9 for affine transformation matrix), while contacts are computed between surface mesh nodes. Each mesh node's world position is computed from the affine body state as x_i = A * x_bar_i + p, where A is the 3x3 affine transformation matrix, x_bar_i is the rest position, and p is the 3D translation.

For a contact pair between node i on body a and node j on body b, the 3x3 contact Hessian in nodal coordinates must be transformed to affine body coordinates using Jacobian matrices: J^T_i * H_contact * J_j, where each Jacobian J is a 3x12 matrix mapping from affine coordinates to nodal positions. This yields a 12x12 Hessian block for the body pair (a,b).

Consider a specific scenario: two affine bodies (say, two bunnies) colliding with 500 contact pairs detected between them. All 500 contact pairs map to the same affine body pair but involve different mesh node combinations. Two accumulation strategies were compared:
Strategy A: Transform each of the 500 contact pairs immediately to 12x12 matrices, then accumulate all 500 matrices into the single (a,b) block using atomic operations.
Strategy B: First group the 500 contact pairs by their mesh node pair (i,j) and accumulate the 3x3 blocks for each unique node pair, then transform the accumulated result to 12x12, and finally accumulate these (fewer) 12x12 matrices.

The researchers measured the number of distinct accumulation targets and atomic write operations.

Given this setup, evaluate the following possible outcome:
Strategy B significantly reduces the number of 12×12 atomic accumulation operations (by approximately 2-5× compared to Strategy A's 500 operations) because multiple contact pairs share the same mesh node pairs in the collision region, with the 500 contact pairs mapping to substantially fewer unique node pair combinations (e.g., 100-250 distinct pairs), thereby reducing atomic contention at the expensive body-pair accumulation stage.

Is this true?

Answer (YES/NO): YES